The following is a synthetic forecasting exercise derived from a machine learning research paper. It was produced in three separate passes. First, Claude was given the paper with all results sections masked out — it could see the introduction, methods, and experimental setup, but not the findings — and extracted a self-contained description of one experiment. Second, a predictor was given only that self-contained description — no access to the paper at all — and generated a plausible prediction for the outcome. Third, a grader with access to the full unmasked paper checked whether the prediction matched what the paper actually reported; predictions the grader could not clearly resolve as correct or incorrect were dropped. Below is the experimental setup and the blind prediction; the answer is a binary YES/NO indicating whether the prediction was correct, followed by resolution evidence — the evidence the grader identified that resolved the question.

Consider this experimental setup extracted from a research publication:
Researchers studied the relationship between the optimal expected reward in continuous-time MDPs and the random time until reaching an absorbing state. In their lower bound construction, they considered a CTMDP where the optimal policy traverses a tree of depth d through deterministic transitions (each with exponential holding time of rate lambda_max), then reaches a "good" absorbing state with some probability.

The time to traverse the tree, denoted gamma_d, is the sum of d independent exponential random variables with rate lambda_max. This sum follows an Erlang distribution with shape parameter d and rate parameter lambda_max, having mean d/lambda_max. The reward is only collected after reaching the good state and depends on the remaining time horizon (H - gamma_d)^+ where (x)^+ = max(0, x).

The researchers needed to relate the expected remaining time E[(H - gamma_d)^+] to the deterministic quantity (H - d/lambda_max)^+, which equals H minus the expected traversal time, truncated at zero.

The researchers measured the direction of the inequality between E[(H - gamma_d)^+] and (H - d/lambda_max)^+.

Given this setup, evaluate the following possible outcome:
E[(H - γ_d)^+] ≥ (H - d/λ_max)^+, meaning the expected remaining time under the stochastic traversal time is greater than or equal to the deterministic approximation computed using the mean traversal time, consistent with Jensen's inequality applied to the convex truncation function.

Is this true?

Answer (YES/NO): YES